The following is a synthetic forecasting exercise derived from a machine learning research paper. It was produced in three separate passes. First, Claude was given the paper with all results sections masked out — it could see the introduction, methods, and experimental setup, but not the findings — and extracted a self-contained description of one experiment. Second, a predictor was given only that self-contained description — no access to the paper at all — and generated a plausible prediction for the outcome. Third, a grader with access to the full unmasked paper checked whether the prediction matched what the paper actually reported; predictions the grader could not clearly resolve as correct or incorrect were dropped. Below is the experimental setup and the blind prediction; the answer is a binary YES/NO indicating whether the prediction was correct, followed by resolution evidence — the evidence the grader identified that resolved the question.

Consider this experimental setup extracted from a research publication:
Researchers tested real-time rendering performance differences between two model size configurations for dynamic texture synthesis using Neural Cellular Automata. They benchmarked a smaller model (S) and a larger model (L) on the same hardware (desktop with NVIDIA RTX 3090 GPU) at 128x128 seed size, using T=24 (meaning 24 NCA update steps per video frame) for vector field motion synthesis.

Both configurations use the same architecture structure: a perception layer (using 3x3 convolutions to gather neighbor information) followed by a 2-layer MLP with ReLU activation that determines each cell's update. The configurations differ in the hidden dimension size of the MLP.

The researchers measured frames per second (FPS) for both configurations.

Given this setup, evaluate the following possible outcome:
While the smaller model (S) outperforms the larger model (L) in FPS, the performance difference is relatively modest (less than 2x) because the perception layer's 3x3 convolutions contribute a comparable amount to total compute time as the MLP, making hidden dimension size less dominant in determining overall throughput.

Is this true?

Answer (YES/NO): YES